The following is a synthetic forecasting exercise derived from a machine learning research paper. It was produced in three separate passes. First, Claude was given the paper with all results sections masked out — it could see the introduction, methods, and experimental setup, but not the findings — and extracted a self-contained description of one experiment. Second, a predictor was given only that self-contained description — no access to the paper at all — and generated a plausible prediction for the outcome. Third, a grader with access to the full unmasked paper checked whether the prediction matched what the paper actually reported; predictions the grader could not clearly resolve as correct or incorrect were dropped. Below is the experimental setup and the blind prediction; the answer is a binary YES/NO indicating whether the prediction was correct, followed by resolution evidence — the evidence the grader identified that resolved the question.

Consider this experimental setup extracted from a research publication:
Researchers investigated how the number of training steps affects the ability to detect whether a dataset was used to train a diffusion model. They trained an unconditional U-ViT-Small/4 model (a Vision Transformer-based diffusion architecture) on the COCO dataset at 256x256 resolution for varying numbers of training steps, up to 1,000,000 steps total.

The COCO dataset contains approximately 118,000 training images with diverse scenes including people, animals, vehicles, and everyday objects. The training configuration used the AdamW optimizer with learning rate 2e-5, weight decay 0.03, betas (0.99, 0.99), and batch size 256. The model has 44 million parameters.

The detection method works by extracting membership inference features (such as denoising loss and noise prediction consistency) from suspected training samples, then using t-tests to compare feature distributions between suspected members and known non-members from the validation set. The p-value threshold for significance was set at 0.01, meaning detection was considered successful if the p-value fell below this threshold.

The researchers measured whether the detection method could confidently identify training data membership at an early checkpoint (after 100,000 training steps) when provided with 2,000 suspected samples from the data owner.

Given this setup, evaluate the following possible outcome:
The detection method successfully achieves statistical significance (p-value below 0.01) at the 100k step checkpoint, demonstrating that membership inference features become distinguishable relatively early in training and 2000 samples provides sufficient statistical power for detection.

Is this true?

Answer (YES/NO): YES